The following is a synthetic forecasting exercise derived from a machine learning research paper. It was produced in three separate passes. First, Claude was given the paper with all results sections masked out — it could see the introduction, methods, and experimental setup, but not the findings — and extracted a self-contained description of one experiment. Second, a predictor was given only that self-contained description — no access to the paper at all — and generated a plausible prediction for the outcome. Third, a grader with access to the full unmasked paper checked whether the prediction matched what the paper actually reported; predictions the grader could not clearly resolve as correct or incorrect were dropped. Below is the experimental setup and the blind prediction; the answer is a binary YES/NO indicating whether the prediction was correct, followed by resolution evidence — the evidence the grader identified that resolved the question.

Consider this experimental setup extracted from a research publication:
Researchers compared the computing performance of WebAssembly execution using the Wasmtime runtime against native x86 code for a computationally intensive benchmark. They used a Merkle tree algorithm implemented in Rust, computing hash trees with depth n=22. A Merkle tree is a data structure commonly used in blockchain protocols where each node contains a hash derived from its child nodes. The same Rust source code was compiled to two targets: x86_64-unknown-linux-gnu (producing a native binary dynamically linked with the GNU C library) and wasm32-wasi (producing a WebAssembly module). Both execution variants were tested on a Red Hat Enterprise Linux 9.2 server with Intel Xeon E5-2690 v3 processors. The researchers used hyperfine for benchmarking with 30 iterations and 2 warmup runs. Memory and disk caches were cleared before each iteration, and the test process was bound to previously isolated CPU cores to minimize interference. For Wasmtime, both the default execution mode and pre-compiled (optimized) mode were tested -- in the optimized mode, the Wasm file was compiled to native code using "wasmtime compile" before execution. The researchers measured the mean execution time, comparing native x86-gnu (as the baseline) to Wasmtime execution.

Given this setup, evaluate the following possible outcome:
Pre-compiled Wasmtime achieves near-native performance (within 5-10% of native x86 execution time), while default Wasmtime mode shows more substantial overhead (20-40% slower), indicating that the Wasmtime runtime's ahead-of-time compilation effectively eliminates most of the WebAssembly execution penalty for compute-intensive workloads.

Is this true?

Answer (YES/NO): NO